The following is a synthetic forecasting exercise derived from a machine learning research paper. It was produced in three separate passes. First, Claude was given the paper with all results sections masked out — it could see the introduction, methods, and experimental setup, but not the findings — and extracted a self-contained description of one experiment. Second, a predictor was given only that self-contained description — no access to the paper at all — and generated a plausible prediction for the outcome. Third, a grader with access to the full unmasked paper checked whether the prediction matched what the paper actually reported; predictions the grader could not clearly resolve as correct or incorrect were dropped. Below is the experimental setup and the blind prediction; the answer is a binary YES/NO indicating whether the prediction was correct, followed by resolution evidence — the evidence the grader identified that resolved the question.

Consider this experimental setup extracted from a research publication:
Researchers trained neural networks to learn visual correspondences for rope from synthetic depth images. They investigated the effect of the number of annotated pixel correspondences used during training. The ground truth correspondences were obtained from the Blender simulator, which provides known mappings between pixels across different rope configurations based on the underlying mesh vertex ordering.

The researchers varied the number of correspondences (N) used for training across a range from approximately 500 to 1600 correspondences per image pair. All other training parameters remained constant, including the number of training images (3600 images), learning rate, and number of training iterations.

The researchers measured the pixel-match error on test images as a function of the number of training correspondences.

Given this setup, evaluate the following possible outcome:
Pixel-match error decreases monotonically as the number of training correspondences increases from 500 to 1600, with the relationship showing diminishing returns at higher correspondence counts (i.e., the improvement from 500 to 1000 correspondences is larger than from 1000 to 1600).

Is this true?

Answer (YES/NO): NO